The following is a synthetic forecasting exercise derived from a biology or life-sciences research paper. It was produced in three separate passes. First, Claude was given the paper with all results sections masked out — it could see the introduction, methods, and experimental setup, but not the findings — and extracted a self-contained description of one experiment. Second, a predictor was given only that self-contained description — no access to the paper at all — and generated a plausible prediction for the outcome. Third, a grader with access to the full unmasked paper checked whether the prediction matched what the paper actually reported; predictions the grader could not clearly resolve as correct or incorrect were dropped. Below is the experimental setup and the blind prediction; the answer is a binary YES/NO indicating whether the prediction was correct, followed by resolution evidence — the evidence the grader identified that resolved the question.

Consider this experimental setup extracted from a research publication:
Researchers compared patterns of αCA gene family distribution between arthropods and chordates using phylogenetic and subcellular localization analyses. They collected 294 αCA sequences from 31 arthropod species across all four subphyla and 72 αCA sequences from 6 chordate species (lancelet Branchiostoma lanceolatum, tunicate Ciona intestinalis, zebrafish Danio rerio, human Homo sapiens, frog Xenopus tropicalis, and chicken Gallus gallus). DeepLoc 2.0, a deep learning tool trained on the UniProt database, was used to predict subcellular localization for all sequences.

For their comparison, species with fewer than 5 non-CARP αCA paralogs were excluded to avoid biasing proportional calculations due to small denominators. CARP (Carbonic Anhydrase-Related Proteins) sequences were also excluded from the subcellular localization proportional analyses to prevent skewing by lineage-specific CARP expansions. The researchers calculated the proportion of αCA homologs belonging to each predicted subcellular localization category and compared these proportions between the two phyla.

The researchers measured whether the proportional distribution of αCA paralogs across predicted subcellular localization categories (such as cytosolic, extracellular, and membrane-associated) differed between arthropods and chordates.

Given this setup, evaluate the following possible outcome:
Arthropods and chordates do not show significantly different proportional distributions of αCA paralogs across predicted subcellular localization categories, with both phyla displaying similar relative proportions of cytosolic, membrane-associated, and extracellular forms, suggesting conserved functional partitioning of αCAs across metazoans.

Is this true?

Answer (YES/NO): NO